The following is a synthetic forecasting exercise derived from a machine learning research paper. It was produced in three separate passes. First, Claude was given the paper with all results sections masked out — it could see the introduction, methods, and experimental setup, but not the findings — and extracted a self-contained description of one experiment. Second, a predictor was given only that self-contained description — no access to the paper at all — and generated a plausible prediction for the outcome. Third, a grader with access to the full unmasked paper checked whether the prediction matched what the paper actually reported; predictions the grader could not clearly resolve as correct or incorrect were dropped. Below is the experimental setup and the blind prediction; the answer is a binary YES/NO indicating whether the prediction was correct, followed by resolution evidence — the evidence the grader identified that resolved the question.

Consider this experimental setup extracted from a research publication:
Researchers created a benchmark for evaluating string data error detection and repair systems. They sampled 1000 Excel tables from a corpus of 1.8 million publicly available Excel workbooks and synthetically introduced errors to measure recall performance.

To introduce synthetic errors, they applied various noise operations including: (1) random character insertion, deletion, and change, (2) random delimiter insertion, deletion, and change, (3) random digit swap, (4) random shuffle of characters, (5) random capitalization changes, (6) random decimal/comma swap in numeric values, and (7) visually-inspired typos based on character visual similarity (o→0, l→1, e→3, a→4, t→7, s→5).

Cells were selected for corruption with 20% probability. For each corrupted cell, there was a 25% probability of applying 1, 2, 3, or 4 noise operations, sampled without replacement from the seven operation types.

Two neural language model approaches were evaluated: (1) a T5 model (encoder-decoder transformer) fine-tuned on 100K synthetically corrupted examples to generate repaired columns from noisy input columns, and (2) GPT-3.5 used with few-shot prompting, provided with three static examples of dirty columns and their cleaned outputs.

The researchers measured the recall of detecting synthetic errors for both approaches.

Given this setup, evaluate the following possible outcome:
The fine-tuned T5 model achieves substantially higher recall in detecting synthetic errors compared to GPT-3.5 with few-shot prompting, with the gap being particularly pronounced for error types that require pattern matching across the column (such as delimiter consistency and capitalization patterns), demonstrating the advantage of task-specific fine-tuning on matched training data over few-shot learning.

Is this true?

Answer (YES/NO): NO